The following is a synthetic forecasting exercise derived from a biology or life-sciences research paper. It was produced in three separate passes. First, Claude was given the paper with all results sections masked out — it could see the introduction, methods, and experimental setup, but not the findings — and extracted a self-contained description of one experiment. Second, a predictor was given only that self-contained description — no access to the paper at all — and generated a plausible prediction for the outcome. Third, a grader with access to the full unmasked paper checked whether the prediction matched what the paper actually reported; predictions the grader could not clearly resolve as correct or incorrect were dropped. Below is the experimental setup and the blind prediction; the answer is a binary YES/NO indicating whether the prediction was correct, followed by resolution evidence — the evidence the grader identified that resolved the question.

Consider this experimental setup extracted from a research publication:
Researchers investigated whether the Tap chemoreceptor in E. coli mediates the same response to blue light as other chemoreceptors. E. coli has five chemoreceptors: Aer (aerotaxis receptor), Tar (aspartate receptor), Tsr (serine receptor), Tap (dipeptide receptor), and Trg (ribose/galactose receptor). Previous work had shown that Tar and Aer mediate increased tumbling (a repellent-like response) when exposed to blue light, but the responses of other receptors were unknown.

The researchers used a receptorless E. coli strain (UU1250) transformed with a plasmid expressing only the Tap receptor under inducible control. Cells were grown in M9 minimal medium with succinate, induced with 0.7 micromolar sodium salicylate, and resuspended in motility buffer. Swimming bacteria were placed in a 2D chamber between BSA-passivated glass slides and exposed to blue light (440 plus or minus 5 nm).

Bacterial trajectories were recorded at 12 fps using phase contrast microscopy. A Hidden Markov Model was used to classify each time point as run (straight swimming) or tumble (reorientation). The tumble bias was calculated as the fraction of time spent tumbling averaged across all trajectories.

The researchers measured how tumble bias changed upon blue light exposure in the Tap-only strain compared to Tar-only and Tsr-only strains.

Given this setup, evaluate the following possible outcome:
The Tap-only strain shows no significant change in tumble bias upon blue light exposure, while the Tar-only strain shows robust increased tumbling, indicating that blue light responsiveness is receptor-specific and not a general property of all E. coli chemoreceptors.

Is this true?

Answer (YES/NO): NO